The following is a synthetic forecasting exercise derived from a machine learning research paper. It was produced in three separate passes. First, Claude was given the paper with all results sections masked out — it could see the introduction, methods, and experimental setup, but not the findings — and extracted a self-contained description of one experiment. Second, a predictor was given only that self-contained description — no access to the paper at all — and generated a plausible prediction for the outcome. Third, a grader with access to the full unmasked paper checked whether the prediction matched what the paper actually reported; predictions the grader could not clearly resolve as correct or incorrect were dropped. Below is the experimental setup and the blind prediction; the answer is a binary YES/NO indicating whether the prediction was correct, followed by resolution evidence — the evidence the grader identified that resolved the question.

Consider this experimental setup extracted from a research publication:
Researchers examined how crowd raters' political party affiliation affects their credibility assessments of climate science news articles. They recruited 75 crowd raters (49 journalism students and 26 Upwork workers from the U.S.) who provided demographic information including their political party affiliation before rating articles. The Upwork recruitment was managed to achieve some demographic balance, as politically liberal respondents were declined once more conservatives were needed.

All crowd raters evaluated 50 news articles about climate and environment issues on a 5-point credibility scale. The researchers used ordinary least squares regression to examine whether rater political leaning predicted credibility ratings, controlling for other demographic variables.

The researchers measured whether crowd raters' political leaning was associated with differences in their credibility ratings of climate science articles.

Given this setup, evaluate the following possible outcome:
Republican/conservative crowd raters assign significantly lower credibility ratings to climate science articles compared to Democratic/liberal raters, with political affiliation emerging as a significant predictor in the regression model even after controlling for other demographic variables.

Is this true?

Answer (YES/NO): NO